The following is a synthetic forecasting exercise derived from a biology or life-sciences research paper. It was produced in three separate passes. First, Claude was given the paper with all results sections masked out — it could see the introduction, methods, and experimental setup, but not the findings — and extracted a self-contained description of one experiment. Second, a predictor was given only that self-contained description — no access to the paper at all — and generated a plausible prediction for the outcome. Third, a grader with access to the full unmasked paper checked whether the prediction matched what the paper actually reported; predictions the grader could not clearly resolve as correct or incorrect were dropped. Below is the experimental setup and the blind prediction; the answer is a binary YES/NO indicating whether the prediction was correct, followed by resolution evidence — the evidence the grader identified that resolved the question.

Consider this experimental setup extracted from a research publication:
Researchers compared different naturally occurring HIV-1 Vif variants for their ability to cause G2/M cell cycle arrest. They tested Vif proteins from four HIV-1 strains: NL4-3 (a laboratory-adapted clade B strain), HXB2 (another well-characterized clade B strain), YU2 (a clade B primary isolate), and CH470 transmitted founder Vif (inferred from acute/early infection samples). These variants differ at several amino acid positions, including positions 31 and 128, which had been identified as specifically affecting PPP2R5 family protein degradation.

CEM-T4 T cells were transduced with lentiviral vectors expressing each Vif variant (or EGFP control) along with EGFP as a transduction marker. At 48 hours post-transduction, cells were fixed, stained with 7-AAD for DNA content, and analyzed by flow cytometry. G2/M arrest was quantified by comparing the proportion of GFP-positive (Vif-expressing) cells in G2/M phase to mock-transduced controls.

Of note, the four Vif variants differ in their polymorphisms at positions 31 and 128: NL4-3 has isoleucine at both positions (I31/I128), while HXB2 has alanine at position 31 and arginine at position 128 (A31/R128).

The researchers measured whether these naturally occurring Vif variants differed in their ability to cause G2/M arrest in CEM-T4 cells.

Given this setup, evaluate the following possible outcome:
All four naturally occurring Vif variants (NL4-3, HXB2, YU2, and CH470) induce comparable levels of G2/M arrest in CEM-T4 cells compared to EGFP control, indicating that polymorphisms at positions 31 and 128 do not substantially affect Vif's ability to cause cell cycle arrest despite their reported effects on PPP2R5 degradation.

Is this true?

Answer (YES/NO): NO